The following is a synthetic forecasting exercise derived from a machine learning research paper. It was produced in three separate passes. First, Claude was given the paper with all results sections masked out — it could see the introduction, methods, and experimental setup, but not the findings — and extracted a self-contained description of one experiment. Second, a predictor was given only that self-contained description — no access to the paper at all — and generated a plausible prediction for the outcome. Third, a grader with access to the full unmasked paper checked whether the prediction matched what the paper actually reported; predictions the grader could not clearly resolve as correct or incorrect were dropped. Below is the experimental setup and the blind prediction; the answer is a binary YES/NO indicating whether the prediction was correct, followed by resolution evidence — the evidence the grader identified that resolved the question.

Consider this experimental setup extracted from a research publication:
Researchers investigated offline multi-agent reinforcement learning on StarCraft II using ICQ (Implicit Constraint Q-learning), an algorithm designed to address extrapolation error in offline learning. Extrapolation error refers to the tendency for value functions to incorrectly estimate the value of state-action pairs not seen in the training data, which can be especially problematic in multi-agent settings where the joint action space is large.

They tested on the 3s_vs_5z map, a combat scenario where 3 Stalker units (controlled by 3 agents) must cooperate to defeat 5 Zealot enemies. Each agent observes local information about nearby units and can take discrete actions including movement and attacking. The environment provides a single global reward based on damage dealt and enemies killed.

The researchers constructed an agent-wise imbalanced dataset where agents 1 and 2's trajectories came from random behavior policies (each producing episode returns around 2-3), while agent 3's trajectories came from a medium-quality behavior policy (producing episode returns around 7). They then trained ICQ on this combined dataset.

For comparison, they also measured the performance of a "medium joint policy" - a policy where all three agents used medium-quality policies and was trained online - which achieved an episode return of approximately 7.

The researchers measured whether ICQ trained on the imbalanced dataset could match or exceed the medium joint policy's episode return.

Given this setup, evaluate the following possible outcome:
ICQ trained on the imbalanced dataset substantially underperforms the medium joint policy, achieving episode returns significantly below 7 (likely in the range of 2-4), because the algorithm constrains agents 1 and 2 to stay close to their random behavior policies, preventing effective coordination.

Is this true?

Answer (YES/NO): NO